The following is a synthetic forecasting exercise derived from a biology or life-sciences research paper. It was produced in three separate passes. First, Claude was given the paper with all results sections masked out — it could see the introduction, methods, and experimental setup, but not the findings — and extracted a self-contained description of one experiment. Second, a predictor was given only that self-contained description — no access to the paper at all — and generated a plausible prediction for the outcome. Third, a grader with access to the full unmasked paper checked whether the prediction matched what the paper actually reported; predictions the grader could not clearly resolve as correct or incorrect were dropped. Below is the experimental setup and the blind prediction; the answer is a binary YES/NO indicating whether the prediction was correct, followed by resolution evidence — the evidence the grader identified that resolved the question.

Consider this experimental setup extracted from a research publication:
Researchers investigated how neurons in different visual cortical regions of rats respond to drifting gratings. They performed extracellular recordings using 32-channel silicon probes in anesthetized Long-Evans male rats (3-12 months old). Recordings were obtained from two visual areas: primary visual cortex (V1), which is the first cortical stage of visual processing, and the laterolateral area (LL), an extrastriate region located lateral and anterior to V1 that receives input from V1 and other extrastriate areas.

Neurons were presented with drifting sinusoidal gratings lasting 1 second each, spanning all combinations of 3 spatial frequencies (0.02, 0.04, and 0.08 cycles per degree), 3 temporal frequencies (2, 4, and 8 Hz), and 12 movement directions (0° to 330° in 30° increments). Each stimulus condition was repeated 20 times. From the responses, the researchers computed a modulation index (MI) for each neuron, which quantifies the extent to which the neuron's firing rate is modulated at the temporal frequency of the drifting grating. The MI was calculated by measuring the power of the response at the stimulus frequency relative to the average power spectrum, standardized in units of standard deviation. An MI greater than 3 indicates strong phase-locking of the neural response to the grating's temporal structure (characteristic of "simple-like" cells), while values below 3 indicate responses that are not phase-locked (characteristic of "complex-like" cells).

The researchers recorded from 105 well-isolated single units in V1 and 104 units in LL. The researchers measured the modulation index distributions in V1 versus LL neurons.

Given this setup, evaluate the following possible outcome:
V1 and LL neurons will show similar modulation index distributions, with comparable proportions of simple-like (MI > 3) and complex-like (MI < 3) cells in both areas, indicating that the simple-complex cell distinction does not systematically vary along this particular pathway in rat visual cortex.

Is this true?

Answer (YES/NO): NO